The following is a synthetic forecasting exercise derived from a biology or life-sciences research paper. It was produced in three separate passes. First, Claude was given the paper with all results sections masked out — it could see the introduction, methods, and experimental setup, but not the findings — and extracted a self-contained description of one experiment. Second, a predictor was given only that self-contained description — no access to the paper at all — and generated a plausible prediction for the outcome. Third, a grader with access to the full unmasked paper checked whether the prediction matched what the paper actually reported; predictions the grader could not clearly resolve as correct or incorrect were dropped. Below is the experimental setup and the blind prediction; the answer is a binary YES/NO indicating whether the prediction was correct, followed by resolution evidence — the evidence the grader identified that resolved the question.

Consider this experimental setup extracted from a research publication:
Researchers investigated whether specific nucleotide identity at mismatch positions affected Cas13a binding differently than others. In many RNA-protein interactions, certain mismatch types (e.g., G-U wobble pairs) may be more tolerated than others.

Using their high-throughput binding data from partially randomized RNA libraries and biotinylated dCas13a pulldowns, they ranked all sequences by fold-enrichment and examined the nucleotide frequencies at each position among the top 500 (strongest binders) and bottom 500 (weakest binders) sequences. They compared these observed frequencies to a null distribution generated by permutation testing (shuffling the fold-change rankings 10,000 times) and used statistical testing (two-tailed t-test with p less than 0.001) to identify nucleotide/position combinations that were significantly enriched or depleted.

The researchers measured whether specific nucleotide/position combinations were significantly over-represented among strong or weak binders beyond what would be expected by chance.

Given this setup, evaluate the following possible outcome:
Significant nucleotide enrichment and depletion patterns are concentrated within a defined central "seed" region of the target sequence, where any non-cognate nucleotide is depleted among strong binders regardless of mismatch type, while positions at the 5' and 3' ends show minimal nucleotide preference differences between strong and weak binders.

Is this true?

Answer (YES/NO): NO